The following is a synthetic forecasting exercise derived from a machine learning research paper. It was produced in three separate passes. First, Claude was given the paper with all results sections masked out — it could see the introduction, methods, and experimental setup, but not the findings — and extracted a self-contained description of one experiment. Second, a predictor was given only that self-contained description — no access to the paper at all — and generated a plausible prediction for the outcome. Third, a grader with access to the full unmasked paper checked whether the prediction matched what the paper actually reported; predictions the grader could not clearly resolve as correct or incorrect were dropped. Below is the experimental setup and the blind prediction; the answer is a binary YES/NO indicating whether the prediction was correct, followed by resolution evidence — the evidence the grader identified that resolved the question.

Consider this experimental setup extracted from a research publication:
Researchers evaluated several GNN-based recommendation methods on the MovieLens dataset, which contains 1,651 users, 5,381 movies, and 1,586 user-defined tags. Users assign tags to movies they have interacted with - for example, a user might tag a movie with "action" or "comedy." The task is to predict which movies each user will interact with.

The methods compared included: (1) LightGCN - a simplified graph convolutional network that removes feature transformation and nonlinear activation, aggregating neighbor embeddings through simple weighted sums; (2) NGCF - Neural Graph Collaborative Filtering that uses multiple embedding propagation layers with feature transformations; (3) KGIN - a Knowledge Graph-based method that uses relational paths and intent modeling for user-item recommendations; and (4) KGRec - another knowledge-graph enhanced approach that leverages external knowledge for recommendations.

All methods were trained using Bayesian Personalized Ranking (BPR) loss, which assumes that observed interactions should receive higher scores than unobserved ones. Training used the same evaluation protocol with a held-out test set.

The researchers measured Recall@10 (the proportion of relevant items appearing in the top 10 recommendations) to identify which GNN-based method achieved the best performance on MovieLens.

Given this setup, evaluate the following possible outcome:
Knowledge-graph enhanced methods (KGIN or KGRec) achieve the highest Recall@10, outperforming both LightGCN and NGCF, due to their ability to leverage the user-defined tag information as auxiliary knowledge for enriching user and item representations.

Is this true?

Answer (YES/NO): YES